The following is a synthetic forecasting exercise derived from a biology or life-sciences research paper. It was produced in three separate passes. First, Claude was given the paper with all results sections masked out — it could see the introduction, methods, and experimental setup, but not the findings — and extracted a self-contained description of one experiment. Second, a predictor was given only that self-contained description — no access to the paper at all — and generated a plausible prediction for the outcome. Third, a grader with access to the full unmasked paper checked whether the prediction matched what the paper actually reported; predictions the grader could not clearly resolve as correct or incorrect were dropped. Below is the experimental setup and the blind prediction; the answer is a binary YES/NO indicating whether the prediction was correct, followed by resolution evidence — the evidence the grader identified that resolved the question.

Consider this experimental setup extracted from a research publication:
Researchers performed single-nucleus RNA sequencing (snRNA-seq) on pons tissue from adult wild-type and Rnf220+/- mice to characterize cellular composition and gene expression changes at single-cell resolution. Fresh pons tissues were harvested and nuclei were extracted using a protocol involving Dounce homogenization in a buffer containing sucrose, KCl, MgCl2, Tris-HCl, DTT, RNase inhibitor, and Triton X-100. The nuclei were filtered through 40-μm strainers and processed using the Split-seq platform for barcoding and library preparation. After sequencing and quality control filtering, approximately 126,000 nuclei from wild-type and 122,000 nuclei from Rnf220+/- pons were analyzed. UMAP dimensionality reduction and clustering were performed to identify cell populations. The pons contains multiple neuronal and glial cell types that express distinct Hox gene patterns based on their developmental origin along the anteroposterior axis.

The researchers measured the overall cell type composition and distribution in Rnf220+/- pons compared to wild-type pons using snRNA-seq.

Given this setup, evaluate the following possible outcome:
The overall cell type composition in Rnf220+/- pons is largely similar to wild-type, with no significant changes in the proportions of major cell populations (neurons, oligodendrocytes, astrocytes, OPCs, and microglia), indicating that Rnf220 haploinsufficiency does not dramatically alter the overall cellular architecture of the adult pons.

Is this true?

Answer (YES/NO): YES